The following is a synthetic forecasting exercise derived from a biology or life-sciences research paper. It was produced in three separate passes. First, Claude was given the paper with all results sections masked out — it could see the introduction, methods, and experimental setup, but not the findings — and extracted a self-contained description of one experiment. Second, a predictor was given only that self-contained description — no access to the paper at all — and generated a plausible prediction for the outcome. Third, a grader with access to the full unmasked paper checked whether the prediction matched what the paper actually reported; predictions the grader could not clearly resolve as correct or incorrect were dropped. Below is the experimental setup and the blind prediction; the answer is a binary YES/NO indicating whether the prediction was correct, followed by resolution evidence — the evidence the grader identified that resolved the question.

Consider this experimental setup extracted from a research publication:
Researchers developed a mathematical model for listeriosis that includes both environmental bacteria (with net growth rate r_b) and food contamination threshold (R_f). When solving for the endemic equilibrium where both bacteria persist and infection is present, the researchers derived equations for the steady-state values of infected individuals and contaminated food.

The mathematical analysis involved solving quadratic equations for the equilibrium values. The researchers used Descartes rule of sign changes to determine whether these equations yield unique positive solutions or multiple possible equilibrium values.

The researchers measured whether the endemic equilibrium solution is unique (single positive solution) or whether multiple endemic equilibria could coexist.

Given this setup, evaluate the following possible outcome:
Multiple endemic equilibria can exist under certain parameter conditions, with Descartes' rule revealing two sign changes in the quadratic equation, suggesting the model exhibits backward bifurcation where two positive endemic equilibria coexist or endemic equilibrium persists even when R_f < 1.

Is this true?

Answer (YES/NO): NO